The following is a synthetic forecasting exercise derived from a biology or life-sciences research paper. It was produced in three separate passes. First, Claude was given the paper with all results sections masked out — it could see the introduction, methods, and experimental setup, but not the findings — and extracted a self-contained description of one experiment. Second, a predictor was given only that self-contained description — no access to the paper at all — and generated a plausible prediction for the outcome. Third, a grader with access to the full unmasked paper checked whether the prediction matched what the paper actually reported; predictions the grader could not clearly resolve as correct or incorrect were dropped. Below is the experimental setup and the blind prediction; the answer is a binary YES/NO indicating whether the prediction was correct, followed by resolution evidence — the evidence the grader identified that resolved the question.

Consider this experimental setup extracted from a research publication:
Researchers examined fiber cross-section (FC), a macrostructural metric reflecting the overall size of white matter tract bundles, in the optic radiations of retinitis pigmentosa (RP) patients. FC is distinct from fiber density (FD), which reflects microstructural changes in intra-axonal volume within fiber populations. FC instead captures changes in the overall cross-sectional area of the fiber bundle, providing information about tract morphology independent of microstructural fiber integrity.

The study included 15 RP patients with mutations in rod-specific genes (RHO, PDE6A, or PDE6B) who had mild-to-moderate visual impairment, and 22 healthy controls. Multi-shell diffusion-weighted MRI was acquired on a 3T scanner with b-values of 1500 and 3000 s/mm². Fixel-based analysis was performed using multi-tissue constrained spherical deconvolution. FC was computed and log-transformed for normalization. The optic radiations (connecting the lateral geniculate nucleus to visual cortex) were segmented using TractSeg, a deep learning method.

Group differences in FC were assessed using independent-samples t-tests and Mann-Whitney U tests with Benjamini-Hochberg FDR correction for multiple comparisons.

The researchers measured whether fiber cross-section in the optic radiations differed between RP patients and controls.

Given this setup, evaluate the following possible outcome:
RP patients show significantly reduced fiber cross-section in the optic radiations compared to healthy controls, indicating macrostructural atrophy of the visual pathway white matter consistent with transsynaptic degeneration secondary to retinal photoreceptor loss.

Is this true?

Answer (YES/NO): NO